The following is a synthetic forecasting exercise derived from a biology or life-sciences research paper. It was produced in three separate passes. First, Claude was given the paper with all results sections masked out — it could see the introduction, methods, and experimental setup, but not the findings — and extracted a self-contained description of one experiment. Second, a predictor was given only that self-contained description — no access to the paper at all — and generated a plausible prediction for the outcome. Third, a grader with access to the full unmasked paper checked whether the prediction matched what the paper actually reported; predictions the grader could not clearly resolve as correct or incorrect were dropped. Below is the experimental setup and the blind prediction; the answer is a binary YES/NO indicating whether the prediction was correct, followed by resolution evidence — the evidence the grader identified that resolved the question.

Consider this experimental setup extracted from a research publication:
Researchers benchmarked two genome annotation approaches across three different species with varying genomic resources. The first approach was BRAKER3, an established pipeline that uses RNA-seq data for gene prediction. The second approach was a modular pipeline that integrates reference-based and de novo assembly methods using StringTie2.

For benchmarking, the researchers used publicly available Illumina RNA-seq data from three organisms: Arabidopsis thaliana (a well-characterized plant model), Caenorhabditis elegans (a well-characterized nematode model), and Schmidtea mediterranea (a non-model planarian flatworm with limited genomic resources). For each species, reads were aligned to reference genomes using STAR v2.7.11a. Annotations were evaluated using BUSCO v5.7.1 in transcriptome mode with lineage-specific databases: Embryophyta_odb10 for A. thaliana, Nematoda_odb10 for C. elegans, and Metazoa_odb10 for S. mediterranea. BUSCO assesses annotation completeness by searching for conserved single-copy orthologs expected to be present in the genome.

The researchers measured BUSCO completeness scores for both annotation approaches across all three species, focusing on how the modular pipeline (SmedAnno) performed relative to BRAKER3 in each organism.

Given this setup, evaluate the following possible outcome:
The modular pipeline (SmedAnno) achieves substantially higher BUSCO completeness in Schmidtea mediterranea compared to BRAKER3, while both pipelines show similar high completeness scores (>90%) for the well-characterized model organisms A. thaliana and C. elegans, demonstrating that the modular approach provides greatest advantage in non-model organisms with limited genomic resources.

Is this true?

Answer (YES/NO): NO